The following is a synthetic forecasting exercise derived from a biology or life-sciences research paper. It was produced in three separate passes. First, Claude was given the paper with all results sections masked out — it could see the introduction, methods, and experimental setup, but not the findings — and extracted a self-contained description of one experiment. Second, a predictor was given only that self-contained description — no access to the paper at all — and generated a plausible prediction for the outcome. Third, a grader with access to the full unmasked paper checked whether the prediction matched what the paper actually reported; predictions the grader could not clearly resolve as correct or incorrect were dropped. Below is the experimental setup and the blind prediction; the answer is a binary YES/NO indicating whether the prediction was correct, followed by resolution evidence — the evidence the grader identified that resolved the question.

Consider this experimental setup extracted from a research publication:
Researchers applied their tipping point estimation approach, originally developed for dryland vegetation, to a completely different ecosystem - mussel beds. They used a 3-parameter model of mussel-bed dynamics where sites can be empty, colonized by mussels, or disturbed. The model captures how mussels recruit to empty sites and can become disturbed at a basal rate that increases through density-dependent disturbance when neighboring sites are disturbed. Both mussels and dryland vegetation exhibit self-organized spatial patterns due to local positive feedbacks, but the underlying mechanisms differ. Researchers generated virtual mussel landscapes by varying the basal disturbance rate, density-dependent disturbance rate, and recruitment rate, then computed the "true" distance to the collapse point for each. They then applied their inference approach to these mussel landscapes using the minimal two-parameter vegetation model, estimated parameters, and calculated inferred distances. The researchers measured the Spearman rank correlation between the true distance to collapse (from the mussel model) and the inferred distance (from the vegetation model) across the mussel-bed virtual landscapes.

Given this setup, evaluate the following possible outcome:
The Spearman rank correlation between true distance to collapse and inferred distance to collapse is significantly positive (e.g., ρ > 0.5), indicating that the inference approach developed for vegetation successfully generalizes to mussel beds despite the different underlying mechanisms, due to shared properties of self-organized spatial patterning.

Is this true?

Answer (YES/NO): YES